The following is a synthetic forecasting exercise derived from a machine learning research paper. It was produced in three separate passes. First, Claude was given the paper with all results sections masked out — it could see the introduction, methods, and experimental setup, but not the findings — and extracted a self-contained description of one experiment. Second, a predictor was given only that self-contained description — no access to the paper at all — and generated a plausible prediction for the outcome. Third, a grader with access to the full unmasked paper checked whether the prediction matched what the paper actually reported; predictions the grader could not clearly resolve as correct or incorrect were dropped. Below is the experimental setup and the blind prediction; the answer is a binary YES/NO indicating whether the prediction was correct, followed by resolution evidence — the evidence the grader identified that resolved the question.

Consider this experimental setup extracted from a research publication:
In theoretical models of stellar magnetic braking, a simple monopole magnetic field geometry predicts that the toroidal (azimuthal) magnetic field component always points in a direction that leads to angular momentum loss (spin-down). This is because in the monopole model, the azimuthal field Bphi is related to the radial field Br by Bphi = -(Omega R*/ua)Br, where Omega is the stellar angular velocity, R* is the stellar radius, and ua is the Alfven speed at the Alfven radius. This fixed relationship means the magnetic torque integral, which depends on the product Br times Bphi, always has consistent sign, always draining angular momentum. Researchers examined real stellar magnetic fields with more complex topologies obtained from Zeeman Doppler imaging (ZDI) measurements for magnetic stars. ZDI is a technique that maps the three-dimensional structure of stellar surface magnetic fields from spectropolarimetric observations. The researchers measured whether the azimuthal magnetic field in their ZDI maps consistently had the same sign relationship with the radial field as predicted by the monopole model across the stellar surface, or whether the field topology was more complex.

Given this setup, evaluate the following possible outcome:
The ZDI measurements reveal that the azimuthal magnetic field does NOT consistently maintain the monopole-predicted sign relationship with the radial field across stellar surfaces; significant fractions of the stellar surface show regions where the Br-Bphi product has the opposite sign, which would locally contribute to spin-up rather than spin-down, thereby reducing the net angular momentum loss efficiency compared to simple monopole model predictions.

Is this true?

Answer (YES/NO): YES